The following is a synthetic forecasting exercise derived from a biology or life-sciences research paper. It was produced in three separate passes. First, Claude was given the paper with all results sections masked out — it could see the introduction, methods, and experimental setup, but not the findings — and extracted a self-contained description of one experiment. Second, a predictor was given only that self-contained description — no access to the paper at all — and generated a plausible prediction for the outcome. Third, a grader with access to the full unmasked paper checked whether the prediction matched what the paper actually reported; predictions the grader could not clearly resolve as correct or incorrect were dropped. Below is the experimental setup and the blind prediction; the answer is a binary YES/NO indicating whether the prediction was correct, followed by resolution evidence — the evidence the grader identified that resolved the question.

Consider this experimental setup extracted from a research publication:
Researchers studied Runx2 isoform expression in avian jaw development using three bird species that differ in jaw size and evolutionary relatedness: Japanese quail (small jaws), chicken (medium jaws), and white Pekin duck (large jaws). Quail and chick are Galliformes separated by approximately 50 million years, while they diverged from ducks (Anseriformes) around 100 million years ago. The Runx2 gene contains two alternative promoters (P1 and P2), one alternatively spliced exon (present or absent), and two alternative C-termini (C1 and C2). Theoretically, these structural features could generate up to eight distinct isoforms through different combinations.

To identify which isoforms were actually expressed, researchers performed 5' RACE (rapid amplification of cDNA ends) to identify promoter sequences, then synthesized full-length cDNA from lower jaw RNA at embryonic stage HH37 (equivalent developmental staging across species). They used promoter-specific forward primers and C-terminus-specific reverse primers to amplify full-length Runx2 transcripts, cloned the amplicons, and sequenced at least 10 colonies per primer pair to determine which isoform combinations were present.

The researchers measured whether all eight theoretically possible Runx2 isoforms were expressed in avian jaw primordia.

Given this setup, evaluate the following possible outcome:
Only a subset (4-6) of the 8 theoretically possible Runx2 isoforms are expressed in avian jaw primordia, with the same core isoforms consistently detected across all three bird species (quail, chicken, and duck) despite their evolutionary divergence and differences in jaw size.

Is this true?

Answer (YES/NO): NO